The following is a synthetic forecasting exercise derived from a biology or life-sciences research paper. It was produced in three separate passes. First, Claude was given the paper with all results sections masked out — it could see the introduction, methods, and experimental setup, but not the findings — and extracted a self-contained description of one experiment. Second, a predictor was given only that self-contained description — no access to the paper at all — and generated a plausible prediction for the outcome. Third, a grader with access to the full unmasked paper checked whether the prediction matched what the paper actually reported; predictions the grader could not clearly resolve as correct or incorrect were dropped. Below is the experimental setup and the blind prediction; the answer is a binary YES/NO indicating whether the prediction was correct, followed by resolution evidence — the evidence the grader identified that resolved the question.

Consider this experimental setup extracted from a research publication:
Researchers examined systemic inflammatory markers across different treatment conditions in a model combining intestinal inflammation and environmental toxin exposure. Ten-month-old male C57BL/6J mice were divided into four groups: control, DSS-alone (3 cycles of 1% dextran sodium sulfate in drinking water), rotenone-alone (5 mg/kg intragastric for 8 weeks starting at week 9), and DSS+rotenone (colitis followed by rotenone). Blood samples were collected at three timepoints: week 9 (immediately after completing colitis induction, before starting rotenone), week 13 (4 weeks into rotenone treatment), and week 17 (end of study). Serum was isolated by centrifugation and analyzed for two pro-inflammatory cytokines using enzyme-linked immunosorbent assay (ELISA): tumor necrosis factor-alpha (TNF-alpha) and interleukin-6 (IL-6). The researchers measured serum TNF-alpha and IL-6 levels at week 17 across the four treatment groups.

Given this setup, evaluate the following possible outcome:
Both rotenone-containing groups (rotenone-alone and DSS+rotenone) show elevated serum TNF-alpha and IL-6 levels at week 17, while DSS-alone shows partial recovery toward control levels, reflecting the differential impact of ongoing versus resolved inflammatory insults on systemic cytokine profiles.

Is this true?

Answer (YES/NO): NO